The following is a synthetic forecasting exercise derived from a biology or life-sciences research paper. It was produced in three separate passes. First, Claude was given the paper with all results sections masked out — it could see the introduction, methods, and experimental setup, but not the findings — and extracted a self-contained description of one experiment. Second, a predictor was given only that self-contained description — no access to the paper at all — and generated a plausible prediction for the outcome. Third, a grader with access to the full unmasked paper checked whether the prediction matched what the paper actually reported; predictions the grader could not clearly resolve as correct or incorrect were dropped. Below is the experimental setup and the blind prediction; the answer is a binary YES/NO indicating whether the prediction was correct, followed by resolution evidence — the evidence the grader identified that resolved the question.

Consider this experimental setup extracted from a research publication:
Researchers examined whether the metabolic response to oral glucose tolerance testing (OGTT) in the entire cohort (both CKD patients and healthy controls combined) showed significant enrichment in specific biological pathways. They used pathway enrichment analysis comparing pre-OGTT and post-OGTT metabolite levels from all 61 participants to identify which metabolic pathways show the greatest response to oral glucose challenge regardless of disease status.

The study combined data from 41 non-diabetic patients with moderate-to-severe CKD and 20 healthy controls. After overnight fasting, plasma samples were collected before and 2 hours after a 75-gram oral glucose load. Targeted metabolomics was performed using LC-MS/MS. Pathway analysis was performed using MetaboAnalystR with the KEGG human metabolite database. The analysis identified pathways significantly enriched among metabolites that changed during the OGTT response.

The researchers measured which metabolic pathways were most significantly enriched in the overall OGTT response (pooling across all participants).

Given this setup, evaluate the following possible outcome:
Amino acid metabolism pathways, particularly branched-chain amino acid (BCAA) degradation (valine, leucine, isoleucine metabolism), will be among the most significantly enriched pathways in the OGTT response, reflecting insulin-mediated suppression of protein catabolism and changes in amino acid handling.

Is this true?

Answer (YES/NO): NO